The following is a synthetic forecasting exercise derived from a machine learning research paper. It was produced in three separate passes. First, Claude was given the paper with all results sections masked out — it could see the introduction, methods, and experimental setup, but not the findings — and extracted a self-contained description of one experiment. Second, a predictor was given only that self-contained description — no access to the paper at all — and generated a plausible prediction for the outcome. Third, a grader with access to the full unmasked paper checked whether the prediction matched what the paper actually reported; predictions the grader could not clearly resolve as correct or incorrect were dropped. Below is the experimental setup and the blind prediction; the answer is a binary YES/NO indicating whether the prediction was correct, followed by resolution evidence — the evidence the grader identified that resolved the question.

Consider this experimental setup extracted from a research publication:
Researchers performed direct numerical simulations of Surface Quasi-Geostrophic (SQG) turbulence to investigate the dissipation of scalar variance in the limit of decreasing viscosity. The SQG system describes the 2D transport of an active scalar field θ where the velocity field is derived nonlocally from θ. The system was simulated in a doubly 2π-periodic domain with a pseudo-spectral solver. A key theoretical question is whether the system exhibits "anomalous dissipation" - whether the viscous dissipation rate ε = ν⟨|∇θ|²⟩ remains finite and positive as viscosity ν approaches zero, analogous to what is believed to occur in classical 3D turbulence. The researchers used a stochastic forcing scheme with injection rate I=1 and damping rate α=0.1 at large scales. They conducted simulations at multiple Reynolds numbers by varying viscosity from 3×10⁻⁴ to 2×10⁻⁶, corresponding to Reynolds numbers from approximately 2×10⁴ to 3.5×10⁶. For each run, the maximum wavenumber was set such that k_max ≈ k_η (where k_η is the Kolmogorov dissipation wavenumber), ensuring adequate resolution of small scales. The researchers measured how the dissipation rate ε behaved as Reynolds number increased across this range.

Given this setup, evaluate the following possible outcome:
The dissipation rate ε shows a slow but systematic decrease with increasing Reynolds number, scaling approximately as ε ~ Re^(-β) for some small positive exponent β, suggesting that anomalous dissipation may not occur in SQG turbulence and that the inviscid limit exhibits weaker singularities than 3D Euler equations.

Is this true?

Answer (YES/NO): NO